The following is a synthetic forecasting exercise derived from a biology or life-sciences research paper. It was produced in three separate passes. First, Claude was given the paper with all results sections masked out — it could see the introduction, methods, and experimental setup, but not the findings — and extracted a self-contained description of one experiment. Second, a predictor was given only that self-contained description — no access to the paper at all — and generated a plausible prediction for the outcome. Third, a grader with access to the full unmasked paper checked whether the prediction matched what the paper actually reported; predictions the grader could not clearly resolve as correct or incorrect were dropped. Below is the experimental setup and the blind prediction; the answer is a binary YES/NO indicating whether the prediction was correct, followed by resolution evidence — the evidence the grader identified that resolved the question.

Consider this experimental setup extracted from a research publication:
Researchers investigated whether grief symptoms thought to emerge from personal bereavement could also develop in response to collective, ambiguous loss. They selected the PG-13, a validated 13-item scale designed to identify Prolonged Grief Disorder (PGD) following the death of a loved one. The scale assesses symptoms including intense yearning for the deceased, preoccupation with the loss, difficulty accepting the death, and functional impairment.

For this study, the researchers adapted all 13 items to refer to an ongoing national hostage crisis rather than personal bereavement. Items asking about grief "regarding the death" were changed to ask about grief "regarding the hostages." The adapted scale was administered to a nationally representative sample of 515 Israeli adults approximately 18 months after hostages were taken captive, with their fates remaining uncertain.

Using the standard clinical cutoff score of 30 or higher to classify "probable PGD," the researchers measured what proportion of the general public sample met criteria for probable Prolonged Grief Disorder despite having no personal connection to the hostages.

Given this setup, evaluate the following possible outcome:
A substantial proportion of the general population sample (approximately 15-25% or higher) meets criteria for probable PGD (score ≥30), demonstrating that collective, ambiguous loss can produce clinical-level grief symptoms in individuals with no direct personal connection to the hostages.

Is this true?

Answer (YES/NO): YES